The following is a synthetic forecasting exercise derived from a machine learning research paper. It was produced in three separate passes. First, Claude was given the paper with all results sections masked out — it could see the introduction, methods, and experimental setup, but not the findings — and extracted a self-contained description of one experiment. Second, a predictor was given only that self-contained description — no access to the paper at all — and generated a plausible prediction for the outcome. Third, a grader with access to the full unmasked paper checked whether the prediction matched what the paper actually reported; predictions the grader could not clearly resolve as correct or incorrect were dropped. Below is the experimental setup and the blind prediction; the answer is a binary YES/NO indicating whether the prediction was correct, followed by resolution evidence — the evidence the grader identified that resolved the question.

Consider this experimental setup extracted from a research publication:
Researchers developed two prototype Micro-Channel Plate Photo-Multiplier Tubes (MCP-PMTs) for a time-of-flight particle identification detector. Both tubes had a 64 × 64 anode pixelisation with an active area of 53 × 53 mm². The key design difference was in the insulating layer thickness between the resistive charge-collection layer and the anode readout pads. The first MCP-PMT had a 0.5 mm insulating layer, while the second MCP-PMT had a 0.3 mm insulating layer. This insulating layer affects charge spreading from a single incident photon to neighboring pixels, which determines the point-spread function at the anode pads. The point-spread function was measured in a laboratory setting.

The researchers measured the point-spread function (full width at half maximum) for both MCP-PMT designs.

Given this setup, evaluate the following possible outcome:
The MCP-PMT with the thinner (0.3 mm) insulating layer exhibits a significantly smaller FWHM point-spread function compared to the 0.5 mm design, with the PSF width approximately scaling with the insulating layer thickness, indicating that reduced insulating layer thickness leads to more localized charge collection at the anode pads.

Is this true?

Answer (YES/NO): NO